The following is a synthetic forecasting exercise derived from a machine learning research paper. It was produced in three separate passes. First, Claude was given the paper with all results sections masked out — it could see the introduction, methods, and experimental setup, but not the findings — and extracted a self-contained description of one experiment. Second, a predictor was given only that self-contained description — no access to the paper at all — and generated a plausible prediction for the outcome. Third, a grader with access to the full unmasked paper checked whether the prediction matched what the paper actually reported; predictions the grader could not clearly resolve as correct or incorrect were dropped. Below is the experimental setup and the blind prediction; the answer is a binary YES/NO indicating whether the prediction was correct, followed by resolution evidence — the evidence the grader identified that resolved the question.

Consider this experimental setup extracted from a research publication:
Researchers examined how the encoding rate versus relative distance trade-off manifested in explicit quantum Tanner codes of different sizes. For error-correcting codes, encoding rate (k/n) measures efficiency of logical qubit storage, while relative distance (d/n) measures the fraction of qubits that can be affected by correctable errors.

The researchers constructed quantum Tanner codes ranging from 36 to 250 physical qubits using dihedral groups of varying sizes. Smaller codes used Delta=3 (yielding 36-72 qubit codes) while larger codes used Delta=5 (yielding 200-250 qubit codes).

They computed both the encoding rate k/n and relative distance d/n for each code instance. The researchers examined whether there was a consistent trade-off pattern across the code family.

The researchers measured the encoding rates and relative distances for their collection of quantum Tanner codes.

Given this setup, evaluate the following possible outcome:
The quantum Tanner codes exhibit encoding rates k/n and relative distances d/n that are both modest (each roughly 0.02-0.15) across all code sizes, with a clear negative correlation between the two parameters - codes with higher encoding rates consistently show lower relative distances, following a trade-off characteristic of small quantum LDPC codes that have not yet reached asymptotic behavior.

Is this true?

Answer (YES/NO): NO